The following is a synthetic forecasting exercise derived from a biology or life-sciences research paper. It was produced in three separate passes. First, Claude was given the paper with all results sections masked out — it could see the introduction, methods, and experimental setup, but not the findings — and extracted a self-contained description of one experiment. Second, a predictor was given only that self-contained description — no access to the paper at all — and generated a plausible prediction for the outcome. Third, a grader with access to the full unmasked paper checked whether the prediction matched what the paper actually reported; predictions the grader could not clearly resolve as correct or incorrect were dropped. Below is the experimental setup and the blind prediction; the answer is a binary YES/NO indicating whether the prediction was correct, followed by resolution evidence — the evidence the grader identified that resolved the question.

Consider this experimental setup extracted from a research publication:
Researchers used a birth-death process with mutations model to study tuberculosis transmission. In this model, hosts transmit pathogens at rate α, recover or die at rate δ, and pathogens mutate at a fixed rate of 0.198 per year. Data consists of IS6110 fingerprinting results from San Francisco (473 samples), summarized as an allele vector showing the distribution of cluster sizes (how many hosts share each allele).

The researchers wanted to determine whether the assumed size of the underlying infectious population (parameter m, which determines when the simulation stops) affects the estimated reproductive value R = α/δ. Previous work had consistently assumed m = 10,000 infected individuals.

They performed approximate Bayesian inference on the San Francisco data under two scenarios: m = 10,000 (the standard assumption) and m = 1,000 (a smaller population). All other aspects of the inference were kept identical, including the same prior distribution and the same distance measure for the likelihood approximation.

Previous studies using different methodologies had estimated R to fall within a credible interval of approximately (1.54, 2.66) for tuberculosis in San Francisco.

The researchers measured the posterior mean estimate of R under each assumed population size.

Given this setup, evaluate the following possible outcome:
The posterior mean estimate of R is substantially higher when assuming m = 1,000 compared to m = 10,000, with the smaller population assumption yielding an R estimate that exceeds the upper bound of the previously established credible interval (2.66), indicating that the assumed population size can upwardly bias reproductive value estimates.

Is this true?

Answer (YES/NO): NO